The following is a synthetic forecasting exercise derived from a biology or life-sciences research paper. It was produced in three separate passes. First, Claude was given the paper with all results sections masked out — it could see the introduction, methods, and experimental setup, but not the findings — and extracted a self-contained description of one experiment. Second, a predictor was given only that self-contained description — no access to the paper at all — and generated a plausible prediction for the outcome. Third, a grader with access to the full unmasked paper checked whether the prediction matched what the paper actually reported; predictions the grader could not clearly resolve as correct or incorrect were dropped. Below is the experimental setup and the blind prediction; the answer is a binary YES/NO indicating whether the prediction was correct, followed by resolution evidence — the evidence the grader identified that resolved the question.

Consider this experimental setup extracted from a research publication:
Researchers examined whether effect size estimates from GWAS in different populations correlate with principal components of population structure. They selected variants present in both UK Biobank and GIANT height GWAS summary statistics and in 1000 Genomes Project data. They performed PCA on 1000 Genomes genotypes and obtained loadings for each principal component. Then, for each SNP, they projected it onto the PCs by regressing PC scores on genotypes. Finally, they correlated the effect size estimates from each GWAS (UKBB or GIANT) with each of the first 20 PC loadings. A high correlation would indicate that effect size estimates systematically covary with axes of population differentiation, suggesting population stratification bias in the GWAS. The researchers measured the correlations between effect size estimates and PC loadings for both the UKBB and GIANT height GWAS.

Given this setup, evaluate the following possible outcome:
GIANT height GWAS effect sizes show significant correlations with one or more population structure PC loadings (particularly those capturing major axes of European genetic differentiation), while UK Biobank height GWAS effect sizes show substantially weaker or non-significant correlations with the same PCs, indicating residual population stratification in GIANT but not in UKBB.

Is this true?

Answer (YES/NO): YES